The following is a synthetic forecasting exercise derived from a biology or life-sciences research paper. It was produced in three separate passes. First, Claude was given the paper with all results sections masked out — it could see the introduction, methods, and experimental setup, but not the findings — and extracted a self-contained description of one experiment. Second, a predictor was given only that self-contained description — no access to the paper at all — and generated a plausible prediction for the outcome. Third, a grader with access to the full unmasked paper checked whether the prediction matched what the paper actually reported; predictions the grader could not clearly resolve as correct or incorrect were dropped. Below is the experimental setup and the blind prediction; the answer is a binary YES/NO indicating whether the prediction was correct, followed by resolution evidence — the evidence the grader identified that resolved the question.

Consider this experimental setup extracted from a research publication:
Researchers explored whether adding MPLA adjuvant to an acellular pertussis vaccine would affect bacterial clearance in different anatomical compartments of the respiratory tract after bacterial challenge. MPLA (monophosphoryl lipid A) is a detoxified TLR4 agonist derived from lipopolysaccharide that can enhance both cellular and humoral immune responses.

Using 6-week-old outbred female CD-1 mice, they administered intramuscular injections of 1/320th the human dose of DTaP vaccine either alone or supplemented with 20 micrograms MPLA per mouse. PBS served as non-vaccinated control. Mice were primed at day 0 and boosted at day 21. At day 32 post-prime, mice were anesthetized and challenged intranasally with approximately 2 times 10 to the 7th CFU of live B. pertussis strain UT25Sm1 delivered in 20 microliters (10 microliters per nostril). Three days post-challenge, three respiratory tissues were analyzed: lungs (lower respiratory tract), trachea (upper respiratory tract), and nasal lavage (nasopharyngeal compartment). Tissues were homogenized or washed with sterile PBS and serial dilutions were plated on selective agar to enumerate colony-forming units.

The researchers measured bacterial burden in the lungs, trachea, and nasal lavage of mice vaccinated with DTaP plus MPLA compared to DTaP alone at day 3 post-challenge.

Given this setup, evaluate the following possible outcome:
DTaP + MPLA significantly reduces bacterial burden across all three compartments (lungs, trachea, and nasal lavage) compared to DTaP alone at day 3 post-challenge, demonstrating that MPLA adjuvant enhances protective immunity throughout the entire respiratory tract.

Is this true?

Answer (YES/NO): NO